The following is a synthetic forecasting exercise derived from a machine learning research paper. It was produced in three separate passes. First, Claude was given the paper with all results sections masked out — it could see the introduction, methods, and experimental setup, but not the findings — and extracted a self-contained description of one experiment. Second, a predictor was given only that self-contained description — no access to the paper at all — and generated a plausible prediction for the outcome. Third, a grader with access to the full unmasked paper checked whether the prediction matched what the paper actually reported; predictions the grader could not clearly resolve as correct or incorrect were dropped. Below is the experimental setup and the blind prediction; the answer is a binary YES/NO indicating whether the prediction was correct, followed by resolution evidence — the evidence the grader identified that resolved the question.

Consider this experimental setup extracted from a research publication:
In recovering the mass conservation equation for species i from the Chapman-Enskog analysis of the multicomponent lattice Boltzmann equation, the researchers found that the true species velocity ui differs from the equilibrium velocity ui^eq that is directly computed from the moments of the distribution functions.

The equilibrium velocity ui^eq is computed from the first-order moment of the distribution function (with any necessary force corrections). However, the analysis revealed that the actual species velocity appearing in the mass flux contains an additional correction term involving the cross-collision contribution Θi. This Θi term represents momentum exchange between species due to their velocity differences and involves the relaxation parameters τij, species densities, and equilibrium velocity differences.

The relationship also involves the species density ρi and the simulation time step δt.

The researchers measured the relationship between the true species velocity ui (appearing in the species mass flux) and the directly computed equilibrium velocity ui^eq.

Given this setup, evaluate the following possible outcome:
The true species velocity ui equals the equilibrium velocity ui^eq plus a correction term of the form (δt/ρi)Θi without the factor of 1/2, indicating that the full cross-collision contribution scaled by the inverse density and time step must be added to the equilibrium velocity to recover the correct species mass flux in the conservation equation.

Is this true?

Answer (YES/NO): NO